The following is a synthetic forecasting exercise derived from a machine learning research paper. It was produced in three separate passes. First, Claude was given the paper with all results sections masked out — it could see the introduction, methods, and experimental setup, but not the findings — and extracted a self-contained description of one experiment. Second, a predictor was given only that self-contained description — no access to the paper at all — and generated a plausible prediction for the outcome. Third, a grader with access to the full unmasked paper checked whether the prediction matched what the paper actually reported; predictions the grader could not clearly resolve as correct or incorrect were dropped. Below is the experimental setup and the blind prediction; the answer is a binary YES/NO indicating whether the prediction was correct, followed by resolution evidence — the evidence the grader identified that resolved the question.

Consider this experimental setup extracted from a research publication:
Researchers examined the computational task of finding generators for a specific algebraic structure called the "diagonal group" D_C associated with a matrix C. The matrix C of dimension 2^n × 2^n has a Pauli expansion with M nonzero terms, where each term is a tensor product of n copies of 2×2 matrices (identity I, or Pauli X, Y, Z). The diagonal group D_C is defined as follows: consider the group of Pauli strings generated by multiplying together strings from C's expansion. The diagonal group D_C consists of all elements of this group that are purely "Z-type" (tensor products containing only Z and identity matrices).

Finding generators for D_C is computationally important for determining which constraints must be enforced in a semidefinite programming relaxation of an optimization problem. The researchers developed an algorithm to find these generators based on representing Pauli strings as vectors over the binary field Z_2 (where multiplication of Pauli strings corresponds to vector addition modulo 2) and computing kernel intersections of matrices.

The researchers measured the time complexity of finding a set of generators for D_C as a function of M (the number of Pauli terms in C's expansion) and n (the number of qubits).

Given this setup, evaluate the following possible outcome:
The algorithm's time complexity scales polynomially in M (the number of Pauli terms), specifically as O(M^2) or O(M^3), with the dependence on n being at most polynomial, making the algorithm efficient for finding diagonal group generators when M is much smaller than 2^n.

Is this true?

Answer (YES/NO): NO